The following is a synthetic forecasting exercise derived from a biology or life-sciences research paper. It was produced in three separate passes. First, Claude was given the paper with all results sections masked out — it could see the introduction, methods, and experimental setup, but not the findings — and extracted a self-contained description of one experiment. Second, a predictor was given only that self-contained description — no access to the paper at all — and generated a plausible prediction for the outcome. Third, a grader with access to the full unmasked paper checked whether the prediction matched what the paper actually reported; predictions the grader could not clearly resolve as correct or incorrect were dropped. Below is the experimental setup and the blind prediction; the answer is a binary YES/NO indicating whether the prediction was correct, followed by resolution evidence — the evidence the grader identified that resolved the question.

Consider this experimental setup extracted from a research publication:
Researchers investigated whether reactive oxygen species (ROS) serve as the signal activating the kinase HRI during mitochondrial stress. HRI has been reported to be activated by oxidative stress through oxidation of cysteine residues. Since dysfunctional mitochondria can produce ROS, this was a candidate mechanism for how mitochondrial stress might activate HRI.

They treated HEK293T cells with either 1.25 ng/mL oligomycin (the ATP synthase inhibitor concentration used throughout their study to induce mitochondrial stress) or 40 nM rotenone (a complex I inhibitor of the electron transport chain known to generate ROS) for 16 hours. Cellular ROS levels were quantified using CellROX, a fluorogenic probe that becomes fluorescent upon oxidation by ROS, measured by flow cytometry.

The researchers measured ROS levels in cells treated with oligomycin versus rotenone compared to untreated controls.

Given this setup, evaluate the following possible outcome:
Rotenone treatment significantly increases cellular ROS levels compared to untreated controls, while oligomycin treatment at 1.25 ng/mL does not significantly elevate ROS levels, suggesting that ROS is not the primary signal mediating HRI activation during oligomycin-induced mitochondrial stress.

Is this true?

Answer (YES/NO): YES